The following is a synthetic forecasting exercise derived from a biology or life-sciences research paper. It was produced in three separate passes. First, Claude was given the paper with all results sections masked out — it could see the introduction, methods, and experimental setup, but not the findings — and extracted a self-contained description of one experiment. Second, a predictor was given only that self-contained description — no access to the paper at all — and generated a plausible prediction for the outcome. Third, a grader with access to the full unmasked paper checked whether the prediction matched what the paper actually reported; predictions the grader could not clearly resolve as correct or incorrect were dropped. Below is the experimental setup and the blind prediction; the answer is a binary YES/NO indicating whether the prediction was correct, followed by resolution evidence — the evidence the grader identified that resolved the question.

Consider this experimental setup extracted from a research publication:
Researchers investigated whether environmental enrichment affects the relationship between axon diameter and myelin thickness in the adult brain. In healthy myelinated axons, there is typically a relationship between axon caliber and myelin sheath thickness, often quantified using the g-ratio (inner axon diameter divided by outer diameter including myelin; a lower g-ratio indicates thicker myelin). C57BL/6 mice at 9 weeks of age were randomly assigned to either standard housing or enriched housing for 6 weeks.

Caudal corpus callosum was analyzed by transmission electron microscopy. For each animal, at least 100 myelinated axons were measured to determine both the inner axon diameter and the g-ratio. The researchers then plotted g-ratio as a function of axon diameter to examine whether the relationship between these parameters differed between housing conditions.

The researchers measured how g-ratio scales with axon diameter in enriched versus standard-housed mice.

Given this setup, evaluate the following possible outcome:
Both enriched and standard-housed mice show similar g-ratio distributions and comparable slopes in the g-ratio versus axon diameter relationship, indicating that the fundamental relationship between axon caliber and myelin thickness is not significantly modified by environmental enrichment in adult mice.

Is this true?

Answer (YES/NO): NO